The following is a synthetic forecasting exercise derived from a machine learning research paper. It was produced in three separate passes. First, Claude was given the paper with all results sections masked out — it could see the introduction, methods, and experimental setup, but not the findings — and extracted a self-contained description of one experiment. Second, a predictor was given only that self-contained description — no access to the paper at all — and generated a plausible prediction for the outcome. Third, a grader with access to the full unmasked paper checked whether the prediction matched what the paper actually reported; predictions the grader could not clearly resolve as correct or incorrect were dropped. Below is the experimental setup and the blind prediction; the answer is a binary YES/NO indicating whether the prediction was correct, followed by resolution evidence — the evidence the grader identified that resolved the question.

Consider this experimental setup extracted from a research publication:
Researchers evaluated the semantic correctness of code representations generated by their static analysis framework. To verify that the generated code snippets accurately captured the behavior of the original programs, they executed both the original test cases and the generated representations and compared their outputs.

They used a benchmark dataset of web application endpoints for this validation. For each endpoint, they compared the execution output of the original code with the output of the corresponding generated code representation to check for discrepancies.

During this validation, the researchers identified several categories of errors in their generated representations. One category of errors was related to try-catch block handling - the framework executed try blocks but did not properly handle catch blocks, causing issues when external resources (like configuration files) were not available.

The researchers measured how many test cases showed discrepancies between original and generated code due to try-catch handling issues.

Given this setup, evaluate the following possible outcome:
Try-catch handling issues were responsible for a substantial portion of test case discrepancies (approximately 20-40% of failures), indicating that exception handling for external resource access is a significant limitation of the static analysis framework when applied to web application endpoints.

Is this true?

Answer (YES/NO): NO